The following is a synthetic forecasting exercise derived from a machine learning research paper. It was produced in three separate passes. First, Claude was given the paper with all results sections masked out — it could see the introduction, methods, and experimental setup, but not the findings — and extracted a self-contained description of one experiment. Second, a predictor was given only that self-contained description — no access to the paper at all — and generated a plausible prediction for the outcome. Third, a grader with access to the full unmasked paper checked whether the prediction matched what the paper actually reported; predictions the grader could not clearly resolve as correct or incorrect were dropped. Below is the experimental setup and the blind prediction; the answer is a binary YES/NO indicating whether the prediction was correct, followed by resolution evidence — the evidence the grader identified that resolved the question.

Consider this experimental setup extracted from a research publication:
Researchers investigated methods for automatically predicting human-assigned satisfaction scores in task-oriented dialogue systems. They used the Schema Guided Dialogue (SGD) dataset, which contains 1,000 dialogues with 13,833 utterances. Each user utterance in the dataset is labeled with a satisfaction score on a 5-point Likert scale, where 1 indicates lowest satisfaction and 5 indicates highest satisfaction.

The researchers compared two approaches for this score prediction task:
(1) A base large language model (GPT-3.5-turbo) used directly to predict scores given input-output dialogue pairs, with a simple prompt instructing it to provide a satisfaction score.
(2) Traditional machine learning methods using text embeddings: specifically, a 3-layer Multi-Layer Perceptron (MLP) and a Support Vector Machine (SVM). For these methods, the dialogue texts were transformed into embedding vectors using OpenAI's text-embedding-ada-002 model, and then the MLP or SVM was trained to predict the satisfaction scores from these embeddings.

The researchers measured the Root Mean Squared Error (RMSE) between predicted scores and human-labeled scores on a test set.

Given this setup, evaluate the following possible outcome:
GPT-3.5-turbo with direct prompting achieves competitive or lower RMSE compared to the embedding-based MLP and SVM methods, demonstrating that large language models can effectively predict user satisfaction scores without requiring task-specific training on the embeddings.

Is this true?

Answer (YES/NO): YES